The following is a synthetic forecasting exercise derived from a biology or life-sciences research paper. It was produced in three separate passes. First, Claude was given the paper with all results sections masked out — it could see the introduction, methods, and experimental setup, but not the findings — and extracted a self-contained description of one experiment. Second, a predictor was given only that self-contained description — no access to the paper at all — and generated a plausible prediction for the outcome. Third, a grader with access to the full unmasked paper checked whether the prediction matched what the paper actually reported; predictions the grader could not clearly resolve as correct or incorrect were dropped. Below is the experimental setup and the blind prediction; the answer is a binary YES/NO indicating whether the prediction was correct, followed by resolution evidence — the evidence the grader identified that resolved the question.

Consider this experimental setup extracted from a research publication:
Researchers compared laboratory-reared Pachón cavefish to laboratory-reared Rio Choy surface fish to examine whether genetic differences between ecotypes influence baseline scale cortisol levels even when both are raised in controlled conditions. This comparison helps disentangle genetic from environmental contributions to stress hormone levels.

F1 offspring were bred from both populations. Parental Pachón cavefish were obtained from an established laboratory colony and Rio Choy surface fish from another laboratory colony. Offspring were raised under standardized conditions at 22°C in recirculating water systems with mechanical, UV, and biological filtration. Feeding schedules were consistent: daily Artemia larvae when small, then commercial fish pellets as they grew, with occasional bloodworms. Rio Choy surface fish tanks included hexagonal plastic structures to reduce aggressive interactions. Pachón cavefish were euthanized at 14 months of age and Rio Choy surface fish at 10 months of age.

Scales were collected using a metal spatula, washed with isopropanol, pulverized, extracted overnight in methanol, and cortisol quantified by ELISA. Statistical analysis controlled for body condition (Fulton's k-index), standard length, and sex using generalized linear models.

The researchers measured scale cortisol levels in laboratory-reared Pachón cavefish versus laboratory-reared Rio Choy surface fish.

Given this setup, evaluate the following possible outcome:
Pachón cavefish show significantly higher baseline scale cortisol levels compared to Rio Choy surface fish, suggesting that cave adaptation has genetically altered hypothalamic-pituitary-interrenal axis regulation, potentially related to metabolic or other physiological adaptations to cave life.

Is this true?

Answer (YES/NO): NO